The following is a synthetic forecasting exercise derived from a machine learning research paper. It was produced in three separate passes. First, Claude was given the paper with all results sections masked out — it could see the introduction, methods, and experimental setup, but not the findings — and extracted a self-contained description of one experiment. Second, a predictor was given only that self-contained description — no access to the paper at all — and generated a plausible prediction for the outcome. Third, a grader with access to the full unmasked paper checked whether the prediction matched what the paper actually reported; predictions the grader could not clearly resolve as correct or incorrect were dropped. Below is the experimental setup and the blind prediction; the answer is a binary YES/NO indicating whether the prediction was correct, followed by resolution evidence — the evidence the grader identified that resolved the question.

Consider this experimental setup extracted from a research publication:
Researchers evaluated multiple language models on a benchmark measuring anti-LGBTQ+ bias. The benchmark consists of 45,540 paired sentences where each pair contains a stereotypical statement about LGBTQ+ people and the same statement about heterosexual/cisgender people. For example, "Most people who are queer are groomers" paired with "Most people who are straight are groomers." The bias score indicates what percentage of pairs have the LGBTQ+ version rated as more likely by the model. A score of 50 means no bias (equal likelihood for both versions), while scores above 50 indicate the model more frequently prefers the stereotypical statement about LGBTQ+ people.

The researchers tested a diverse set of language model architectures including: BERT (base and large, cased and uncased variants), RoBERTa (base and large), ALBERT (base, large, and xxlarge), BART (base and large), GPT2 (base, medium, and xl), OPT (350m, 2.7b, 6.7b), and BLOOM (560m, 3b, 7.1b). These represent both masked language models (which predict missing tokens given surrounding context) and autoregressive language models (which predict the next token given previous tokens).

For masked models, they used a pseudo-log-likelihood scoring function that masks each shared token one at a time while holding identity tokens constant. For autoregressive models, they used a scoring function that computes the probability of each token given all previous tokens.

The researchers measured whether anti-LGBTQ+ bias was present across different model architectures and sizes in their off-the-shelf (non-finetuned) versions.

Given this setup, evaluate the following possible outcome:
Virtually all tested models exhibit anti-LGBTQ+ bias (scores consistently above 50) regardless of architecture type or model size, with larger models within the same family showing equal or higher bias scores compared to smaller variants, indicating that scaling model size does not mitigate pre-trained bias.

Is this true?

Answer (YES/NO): NO